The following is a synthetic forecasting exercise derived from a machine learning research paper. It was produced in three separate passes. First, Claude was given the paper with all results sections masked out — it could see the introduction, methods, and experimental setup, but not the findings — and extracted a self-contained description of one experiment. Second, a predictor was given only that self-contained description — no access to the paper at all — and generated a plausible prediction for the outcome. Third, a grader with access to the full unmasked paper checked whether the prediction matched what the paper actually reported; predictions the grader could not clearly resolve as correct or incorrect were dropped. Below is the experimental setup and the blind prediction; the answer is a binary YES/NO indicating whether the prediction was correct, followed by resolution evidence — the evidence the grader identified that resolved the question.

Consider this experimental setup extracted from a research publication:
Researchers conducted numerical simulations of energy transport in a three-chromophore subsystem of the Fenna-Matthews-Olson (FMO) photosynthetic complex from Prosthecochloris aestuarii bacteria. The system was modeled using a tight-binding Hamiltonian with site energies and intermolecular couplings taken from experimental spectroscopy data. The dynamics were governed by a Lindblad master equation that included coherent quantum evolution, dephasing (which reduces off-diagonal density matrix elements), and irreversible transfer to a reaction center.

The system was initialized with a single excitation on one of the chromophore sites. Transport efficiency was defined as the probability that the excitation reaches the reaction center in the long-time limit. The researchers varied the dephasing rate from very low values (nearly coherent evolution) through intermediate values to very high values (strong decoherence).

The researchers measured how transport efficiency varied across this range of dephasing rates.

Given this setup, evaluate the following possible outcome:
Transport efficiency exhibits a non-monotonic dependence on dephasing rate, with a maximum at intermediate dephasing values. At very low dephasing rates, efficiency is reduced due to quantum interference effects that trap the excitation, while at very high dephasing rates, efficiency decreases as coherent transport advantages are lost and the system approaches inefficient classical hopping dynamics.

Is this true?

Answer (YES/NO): NO